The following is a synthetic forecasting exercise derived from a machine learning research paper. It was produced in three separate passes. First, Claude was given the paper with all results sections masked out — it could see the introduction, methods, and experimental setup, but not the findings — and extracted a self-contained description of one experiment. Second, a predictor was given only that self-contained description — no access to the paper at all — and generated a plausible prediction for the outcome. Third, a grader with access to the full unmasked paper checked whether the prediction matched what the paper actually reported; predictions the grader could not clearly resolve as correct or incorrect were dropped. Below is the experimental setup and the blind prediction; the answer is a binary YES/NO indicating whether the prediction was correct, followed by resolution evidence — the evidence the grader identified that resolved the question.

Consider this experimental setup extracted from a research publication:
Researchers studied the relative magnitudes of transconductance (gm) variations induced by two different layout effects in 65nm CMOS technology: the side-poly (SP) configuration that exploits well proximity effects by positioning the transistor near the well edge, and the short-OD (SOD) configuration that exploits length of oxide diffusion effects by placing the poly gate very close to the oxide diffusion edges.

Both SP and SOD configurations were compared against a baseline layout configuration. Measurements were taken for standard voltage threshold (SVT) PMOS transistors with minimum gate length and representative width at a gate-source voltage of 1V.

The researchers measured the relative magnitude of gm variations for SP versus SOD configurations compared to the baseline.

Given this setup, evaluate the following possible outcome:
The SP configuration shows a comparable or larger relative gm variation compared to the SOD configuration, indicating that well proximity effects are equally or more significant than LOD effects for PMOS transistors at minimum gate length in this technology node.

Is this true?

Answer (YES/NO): NO